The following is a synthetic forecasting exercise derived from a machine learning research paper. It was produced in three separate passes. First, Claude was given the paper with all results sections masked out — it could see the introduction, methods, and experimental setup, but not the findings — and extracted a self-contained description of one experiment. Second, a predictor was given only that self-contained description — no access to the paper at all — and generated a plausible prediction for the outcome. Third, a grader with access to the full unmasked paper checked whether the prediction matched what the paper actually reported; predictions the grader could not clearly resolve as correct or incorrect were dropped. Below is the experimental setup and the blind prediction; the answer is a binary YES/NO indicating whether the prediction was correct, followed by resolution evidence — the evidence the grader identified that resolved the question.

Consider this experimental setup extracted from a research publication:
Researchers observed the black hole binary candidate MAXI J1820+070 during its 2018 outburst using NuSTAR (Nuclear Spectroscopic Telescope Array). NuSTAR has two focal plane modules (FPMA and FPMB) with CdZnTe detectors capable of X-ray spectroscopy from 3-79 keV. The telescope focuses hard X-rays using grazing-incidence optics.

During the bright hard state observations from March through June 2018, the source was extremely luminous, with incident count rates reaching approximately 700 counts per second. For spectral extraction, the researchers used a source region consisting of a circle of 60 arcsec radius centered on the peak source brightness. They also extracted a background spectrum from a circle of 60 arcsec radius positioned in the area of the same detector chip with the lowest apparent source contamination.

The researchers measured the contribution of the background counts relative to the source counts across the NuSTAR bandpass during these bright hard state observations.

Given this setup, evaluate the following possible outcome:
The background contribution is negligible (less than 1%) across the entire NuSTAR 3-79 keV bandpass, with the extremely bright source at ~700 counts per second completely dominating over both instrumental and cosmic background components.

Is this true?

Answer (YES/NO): YES